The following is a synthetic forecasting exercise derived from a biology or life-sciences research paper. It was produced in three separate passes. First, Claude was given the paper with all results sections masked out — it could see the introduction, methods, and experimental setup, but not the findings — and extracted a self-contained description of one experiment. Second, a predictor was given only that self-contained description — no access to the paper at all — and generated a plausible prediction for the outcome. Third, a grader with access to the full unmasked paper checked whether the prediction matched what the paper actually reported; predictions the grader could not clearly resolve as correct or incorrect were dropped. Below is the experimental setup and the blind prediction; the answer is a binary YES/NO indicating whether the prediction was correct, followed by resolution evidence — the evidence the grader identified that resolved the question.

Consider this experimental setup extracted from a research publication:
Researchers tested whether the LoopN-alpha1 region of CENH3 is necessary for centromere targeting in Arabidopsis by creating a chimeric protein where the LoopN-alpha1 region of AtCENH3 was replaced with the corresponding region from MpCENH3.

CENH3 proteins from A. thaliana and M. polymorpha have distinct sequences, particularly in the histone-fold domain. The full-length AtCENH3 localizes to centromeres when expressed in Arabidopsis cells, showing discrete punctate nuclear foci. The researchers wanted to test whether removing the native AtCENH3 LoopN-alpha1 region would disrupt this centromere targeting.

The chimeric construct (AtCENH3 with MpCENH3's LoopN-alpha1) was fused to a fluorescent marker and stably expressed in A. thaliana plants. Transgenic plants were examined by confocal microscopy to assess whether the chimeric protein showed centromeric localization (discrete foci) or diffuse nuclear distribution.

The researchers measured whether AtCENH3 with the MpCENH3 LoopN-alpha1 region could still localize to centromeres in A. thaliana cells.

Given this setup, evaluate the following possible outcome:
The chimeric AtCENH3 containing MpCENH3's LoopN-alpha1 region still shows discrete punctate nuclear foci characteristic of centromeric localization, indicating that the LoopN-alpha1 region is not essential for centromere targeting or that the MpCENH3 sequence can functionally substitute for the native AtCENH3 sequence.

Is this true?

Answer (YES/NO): NO